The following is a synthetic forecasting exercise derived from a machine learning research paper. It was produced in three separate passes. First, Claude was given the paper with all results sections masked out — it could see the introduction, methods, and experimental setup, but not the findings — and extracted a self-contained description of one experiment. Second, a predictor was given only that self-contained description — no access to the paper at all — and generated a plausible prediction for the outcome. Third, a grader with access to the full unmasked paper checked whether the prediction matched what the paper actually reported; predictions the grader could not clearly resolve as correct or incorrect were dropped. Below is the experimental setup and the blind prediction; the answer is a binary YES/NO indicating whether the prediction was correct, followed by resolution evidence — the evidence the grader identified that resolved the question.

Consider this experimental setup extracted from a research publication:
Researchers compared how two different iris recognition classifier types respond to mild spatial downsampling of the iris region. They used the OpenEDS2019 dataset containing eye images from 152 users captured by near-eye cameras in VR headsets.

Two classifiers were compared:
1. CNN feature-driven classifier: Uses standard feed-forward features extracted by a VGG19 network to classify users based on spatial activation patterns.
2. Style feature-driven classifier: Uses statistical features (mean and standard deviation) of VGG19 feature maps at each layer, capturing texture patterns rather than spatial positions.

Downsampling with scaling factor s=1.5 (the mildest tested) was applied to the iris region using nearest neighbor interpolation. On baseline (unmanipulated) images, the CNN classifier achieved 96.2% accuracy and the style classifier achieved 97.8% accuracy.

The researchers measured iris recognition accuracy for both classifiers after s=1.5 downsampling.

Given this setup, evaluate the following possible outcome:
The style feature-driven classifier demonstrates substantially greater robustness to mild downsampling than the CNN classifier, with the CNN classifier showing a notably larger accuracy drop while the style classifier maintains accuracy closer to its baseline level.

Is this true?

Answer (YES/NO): NO